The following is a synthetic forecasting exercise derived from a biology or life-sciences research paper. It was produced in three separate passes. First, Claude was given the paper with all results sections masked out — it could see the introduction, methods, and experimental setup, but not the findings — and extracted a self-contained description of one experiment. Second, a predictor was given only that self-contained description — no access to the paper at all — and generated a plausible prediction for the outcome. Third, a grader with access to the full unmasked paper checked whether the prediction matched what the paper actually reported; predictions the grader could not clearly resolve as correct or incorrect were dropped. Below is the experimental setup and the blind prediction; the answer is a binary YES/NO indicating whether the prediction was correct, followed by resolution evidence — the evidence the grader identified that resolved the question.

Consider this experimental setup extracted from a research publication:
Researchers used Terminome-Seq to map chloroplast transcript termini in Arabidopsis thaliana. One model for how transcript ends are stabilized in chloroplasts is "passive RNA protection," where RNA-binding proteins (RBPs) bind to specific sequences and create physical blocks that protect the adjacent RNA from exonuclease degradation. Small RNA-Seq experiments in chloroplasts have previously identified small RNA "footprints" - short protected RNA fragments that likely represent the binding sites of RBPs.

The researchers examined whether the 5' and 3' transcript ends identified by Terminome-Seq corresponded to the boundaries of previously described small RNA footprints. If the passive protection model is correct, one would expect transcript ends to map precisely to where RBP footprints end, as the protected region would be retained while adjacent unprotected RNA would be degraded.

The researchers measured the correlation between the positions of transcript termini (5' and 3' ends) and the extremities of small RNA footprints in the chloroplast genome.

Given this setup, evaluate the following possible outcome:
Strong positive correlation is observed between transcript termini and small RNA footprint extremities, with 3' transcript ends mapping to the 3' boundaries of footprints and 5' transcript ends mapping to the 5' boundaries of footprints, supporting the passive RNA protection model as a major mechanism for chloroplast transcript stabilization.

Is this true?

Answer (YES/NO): YES